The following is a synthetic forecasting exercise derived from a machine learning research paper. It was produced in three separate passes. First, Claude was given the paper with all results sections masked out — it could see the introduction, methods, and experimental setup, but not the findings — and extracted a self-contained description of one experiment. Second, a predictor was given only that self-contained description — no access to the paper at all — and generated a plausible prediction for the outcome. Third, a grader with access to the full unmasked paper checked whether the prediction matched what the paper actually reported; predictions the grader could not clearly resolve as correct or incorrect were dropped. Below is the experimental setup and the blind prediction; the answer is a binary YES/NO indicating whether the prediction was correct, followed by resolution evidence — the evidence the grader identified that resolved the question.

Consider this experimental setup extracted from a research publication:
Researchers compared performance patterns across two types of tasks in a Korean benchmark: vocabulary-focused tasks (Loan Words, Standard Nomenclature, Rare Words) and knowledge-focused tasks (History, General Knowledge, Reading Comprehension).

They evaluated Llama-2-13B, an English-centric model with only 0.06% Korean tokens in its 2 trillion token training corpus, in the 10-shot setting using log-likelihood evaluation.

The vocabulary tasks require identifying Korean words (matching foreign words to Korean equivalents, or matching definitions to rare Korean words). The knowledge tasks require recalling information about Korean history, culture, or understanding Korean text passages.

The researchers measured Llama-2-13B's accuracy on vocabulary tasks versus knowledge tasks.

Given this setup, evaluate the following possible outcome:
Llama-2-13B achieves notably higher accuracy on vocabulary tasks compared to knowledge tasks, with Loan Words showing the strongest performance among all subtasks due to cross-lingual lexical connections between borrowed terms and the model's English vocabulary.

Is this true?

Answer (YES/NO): YES